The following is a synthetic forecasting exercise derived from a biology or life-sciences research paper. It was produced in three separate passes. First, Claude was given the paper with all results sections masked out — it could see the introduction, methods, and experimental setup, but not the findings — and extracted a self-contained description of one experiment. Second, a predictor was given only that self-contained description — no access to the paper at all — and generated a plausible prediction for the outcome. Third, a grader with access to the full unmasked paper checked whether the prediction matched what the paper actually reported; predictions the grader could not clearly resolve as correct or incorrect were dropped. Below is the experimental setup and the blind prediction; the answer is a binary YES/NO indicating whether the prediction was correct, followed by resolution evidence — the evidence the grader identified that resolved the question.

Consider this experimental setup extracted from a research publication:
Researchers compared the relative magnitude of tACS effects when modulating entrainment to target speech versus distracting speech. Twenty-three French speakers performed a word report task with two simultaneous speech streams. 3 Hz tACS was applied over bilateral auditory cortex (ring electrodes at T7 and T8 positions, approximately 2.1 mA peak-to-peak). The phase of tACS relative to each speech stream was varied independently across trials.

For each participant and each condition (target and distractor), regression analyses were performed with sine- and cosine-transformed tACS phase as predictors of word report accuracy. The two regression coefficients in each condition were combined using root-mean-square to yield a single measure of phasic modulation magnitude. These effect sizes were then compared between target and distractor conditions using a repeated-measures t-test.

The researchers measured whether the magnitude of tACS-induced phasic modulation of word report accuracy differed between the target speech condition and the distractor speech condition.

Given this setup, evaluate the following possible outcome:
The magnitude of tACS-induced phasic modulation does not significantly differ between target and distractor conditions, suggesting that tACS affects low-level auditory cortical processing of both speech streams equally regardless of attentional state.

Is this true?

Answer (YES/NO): YES